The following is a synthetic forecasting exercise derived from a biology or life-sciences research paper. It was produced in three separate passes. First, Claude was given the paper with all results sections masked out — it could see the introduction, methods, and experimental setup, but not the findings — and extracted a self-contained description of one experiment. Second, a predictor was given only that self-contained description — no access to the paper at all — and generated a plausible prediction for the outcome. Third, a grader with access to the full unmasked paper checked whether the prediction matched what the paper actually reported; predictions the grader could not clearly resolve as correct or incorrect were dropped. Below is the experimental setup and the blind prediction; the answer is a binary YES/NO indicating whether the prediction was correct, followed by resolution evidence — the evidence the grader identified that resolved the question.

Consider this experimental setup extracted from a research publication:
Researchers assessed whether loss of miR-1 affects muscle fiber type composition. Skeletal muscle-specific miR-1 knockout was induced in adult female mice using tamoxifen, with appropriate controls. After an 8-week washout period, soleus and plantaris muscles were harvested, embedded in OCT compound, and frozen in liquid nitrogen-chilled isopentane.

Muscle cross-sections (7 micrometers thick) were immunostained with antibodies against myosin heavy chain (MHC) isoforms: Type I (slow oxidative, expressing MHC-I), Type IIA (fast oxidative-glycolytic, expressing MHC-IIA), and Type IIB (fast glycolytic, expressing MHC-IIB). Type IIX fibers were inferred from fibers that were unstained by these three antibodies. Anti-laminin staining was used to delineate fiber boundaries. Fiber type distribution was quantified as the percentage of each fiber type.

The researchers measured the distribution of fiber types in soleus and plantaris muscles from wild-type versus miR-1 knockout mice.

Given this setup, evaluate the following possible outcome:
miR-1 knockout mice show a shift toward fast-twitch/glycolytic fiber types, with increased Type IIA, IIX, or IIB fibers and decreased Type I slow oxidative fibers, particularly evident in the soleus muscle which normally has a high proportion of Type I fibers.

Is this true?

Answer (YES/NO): NO